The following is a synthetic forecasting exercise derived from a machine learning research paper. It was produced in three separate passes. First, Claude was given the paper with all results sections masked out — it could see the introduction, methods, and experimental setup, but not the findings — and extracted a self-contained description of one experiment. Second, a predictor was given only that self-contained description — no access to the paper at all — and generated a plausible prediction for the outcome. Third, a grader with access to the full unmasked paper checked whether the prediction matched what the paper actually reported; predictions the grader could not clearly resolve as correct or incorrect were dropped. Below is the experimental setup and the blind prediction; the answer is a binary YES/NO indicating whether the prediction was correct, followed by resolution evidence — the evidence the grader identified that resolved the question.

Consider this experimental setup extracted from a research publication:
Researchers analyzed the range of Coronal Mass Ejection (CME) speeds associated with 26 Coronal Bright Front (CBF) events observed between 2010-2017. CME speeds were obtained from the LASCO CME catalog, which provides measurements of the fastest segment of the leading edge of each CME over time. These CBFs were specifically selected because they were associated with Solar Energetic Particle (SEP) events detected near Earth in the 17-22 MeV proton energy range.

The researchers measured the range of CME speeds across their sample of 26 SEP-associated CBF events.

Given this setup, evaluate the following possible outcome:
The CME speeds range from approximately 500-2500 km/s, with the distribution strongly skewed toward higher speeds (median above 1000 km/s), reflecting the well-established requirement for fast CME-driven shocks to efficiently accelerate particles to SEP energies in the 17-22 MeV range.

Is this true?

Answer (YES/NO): NO